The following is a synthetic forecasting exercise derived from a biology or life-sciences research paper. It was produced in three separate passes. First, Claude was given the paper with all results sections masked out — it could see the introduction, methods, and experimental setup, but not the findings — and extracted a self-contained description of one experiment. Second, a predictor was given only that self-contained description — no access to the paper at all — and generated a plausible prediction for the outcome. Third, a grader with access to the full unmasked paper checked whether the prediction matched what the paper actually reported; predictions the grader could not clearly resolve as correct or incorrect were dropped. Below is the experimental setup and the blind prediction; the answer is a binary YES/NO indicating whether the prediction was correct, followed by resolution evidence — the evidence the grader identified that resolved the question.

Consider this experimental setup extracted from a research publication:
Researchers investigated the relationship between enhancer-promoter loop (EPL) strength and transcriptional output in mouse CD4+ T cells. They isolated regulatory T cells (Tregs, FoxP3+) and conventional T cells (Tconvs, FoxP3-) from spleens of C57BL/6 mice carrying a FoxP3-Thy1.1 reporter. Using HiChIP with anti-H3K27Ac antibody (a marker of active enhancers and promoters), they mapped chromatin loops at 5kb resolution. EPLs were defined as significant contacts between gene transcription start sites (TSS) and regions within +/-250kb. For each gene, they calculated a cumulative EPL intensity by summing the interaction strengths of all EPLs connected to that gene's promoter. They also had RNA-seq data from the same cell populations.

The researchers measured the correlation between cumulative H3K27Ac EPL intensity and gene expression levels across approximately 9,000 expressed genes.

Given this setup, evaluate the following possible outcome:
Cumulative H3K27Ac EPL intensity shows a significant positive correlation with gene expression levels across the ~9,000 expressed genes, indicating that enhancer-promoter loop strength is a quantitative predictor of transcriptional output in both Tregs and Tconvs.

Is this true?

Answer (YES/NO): NO